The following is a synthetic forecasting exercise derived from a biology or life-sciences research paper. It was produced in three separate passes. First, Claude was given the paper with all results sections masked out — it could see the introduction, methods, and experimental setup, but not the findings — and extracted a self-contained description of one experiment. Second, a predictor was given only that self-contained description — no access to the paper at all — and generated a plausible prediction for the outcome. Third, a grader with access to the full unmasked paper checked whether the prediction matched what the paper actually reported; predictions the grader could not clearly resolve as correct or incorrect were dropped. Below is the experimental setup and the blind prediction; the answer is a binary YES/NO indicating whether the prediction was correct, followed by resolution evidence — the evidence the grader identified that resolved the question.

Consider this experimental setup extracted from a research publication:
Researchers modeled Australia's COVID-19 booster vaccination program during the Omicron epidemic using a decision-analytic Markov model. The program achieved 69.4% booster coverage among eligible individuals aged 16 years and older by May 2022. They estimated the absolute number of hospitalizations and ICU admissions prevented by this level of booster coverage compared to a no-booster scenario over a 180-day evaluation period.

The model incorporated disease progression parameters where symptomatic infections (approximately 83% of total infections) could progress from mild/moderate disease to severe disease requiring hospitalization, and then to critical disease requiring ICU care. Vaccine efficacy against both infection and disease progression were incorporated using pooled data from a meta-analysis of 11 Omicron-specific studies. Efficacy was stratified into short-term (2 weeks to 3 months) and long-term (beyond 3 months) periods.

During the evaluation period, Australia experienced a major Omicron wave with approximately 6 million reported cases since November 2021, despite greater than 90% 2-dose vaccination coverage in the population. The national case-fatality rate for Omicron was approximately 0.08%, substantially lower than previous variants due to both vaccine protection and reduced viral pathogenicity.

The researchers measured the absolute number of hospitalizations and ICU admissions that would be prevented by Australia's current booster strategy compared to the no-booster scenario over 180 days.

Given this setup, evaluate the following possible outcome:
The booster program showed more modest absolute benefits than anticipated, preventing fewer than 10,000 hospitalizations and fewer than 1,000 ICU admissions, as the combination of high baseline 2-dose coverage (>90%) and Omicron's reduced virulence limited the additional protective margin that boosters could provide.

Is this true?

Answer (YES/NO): NO